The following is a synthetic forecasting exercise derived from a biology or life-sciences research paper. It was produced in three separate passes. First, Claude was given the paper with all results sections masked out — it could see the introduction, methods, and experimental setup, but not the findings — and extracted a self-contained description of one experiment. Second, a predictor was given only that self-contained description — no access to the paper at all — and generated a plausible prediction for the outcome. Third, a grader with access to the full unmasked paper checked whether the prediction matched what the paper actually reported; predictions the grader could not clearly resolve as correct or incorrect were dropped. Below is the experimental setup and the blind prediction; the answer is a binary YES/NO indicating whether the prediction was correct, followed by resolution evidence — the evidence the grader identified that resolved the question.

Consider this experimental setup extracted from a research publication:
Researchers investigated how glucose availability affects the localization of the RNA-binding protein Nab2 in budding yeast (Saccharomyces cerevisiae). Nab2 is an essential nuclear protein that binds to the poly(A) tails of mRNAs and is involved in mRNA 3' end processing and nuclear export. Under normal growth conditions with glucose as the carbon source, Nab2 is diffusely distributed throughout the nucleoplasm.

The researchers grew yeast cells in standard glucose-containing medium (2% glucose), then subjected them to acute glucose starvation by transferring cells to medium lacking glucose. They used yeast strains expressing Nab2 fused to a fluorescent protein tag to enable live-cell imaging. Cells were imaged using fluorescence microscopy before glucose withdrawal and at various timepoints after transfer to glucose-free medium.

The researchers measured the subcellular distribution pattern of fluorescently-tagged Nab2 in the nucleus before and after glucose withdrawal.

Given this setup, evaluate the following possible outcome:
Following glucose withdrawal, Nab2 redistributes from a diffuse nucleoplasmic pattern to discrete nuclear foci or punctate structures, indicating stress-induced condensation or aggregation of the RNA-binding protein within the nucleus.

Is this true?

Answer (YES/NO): YES